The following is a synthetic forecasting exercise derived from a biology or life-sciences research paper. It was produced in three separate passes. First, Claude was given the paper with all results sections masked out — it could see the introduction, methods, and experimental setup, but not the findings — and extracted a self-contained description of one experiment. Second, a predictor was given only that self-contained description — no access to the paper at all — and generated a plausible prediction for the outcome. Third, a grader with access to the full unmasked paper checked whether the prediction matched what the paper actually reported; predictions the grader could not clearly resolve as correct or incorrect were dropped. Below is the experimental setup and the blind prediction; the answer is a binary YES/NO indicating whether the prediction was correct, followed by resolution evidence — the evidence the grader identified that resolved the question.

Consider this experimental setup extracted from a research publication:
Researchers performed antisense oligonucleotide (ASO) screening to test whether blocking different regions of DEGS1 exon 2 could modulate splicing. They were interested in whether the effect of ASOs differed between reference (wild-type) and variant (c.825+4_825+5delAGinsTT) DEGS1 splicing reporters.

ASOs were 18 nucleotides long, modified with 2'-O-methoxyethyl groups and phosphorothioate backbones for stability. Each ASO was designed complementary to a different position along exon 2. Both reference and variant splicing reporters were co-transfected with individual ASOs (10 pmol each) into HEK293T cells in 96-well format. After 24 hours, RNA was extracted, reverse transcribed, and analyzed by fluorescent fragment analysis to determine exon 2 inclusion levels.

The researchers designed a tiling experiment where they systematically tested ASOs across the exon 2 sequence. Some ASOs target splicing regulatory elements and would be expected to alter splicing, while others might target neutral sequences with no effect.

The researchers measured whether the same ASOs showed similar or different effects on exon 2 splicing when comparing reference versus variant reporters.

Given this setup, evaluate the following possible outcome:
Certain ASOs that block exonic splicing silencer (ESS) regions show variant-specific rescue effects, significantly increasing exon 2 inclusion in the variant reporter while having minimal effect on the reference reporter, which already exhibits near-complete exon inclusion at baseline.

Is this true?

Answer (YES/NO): NO